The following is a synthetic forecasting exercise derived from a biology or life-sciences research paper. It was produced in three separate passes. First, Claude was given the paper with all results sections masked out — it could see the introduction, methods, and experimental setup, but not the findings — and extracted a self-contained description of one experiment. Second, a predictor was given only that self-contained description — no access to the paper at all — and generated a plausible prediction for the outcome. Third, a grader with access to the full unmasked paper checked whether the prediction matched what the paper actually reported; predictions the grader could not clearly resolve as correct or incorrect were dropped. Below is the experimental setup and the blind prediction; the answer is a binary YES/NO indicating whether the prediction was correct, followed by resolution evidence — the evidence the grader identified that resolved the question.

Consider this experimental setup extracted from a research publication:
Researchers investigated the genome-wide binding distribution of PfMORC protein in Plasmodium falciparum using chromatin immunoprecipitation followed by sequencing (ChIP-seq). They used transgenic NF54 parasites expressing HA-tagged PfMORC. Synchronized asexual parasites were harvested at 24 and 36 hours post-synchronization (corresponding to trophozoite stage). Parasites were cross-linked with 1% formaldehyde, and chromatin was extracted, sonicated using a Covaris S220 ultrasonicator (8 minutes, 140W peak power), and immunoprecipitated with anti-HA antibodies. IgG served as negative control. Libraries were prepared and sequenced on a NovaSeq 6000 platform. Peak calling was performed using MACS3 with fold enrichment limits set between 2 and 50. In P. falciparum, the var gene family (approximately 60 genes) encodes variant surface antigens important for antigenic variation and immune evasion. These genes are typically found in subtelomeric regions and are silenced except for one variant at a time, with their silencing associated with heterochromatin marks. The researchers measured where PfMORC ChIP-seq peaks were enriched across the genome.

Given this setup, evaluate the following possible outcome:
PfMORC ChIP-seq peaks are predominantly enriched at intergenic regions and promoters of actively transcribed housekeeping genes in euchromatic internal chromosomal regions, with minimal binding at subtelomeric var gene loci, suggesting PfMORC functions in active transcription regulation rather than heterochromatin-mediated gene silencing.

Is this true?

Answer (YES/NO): NO